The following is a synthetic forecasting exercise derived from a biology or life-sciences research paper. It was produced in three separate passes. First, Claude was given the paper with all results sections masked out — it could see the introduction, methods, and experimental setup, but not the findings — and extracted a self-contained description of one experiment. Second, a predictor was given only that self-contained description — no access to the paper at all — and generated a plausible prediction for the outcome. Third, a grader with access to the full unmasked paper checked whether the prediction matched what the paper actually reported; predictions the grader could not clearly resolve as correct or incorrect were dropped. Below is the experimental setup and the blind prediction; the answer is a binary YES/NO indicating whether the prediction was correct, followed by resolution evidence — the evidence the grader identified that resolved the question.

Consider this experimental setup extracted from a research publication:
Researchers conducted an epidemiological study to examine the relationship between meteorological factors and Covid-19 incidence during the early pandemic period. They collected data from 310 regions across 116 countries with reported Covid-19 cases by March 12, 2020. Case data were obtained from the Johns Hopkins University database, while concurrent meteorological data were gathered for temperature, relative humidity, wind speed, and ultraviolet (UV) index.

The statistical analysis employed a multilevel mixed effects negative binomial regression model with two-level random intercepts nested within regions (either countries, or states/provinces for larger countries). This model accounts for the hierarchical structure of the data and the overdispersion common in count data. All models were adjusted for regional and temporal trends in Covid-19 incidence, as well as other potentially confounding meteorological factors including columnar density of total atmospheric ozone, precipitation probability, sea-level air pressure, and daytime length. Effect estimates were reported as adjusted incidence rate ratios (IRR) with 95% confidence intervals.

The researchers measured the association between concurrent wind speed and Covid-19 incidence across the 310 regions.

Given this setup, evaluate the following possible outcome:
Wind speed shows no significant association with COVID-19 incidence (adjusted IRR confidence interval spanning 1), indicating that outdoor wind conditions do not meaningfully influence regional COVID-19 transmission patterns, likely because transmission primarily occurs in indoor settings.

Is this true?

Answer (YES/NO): NO